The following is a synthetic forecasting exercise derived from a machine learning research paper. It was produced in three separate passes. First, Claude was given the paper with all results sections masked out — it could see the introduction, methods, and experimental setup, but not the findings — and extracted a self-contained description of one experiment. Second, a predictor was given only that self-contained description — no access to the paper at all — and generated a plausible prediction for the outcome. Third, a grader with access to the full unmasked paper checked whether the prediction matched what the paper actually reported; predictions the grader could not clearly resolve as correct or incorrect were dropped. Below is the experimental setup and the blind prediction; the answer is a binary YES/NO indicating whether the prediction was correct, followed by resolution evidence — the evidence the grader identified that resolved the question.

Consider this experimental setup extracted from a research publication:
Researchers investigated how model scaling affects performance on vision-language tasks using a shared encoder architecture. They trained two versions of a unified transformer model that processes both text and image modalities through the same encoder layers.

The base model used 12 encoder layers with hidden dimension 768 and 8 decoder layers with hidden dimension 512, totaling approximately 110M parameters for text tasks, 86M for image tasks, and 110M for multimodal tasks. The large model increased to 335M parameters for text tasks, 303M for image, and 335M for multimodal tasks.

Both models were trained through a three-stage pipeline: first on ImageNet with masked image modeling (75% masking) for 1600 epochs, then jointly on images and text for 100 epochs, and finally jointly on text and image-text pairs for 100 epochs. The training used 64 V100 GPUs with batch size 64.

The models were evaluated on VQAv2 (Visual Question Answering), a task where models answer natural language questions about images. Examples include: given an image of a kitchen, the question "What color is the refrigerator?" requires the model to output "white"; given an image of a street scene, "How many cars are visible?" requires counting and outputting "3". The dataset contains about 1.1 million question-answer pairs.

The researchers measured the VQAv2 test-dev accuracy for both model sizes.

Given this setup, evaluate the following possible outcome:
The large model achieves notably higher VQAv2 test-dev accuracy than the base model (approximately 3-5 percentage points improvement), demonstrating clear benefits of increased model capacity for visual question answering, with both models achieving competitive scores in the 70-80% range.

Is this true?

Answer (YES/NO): YES